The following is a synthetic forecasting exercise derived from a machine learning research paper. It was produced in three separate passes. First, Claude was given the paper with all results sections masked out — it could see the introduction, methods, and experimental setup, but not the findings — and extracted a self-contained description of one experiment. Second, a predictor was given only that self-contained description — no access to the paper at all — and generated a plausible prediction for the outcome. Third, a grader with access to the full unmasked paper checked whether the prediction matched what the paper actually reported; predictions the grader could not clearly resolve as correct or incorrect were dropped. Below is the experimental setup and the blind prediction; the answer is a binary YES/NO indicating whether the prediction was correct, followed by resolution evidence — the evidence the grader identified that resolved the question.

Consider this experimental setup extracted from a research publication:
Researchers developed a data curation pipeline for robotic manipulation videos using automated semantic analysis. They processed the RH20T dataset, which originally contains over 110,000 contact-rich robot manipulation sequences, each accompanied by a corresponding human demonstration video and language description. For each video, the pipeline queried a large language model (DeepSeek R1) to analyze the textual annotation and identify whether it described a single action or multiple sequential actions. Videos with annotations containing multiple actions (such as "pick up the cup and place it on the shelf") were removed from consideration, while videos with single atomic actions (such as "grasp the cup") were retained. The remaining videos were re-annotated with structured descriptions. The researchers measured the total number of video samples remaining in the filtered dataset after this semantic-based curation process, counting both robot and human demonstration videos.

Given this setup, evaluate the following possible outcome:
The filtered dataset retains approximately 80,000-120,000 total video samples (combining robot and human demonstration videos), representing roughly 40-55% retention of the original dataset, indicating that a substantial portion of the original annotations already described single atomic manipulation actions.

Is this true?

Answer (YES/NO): NO